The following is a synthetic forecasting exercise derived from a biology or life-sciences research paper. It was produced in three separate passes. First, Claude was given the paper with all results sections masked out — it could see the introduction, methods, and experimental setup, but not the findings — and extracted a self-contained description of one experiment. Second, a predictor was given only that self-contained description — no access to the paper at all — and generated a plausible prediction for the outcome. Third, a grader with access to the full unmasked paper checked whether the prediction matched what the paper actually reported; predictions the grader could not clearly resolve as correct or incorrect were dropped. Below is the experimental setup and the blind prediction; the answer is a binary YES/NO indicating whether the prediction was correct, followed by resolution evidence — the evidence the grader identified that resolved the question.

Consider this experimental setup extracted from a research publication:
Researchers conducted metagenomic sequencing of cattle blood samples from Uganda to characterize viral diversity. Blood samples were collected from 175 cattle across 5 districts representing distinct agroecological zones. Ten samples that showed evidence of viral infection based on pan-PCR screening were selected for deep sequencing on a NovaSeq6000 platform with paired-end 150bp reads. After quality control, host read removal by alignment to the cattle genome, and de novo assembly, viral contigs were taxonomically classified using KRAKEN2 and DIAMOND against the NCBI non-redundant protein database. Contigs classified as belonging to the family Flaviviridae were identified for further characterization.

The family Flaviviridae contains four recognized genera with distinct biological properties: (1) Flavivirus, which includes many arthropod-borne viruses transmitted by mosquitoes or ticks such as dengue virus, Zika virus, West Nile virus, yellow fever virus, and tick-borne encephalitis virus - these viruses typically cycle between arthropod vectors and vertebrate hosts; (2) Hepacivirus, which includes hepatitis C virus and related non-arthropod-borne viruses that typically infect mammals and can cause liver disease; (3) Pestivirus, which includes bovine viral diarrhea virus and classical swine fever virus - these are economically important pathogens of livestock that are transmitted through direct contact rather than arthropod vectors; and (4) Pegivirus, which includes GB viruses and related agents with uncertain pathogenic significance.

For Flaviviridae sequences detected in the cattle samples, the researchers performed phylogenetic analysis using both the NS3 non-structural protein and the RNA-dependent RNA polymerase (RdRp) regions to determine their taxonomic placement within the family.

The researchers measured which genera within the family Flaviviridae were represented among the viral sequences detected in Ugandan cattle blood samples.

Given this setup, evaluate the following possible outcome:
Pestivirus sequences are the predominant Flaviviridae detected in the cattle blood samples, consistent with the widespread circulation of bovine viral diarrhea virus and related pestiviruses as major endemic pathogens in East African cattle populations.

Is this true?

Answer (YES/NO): NO